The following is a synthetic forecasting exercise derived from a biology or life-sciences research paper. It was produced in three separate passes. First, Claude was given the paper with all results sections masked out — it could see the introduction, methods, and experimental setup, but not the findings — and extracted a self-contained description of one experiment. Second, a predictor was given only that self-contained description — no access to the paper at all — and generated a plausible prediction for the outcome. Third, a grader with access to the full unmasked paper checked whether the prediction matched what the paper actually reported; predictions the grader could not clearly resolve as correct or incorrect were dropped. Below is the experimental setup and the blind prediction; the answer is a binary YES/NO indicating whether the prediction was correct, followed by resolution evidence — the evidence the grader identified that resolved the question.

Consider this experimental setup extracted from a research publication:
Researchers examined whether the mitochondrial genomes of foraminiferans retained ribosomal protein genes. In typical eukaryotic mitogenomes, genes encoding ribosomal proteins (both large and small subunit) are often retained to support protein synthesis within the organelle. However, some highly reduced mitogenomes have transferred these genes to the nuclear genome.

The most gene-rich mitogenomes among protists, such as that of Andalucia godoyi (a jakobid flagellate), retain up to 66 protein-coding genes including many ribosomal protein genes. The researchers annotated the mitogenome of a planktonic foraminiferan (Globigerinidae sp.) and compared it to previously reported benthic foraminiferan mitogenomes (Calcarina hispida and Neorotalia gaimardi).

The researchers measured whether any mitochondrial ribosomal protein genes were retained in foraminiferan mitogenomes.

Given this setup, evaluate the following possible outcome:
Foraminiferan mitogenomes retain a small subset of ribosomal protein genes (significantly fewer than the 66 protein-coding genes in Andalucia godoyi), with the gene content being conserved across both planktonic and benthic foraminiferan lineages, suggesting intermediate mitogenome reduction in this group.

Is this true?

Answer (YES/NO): NO